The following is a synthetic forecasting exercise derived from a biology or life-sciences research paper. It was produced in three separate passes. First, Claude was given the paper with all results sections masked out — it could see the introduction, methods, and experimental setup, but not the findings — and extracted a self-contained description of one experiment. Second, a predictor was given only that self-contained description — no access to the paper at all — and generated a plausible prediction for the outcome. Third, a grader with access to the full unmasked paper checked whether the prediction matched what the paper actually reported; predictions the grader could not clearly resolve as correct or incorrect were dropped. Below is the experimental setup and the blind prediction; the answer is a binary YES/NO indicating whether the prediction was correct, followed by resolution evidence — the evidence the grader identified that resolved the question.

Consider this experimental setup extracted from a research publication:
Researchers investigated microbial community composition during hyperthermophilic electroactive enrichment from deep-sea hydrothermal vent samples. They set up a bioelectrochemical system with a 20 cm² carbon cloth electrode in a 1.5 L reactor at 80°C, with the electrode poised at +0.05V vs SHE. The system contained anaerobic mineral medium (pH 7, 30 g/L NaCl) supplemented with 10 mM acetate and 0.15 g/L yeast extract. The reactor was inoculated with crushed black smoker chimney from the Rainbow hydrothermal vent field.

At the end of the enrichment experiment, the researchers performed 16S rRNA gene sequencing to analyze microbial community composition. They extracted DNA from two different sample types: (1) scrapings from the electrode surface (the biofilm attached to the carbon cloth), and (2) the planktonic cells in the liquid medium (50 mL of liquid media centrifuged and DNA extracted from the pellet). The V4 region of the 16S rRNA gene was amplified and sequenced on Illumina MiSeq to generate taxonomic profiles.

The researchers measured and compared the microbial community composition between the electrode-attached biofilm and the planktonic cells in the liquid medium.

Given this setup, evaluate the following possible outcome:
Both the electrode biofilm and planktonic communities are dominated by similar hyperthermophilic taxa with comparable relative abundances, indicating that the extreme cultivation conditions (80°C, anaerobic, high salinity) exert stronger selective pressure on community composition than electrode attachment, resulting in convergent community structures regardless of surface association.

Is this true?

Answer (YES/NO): NO